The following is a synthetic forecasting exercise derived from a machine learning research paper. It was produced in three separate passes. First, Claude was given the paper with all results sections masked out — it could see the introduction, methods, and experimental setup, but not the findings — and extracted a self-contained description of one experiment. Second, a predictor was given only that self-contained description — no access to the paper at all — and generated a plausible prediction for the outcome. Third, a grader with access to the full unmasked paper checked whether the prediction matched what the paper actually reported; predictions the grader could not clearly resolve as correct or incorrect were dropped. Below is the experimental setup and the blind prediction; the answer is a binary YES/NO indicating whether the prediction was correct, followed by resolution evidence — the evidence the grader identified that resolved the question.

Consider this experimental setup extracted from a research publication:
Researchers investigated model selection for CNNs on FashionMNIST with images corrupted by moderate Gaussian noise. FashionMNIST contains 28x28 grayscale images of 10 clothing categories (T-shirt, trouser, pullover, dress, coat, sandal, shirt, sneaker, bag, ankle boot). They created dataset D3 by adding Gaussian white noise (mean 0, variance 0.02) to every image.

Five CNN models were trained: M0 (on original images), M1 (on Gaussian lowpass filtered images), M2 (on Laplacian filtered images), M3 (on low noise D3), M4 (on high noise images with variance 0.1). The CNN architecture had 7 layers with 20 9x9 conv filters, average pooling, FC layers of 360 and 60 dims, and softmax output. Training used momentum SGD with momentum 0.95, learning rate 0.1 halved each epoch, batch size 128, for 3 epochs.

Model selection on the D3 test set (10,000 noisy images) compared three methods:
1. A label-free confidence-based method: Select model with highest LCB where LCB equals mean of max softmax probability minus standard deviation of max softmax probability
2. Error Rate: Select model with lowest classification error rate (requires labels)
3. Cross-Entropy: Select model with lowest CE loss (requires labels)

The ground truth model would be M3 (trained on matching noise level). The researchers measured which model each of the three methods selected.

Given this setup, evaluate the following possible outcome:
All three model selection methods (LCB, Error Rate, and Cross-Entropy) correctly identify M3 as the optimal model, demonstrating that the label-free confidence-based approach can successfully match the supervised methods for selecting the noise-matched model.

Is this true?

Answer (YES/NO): NO